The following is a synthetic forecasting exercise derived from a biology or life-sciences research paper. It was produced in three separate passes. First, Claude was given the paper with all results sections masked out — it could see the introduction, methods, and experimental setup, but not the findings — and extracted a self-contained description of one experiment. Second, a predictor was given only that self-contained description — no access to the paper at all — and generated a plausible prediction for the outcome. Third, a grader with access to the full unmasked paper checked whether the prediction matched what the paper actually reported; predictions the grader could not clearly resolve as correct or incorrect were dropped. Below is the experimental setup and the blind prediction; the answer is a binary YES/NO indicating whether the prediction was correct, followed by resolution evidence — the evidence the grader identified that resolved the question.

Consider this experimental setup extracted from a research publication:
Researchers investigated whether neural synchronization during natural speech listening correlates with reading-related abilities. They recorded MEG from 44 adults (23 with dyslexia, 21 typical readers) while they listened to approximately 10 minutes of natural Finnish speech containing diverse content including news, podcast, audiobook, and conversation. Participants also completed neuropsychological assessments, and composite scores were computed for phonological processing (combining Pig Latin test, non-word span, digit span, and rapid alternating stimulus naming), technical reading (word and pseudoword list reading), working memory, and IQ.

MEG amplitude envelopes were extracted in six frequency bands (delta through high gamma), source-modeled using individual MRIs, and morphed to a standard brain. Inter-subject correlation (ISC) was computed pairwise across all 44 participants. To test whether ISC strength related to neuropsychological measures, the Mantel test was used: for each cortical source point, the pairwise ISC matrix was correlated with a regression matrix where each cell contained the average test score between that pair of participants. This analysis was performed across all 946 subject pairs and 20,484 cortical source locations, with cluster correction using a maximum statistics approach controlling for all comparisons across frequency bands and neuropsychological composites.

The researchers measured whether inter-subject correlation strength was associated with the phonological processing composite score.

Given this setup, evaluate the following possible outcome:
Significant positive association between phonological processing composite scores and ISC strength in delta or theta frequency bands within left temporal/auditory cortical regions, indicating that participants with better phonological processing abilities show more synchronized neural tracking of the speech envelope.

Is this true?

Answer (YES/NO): YES